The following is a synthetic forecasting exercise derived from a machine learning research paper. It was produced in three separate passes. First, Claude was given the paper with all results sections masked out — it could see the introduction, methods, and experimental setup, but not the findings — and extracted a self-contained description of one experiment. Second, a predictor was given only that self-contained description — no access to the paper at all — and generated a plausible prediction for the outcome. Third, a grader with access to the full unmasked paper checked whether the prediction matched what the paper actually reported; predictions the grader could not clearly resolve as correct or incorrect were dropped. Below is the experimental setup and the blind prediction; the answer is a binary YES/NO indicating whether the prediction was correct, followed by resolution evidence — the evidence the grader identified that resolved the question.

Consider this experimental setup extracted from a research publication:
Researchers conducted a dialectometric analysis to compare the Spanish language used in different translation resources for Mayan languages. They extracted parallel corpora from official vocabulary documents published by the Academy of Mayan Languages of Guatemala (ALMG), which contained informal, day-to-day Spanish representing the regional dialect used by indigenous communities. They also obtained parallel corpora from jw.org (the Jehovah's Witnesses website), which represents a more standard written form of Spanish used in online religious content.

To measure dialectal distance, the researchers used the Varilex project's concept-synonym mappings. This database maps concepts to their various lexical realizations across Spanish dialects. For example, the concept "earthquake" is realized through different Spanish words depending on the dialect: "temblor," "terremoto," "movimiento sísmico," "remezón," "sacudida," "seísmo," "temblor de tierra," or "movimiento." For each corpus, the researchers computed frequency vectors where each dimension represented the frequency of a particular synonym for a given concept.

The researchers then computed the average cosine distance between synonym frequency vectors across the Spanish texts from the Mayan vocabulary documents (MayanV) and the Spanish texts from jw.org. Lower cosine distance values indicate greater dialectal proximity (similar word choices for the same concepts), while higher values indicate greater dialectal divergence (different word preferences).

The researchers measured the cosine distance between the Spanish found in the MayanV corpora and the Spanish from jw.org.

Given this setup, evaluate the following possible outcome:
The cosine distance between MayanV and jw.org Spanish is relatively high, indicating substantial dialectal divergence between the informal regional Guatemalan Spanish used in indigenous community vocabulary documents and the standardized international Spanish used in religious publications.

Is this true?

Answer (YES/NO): YES